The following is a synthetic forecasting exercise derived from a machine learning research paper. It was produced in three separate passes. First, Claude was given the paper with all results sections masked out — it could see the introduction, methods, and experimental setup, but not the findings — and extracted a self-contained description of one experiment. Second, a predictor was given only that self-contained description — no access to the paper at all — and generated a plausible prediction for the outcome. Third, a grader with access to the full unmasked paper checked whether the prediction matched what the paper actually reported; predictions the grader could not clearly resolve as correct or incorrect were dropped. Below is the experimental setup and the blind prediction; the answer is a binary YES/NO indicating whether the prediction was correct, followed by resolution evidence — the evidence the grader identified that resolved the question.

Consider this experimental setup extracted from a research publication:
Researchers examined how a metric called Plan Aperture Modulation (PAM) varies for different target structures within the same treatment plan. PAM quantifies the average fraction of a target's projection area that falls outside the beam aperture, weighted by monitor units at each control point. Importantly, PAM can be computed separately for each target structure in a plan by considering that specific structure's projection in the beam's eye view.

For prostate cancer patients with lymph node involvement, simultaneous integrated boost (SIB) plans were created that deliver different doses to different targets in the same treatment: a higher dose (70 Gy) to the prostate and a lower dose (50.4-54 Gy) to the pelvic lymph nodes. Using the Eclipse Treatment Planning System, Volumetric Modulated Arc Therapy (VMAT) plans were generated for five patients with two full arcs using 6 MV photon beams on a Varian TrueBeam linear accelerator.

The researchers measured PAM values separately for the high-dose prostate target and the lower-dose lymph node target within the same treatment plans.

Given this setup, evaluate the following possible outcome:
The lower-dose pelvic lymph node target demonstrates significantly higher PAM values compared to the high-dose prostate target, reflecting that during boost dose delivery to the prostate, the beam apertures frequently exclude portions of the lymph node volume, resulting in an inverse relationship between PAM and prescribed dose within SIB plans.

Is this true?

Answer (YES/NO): YES